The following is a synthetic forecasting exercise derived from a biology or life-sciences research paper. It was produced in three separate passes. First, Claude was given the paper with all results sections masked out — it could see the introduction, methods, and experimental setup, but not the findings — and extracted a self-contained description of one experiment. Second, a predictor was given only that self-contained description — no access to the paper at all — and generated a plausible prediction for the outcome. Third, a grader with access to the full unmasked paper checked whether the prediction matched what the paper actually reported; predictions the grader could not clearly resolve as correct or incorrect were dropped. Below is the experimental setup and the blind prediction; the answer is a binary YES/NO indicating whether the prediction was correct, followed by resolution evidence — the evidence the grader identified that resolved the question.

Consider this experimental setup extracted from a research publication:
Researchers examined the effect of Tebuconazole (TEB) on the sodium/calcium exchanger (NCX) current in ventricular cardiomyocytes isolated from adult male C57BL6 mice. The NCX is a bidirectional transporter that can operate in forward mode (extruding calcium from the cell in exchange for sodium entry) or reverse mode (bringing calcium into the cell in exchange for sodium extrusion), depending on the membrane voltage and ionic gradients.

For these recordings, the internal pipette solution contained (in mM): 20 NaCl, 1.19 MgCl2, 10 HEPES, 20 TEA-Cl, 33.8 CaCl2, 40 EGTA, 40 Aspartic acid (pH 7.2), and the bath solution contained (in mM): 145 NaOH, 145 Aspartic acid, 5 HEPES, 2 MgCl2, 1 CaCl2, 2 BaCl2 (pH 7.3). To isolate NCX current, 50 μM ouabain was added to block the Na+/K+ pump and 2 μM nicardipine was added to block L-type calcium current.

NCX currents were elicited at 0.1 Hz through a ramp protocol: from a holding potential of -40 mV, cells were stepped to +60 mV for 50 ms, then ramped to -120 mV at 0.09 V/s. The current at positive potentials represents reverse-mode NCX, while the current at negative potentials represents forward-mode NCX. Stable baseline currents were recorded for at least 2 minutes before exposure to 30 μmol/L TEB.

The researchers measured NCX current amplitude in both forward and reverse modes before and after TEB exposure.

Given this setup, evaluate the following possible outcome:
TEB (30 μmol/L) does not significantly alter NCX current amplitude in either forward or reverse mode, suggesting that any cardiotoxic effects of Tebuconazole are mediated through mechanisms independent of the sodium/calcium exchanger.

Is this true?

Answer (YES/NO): NO